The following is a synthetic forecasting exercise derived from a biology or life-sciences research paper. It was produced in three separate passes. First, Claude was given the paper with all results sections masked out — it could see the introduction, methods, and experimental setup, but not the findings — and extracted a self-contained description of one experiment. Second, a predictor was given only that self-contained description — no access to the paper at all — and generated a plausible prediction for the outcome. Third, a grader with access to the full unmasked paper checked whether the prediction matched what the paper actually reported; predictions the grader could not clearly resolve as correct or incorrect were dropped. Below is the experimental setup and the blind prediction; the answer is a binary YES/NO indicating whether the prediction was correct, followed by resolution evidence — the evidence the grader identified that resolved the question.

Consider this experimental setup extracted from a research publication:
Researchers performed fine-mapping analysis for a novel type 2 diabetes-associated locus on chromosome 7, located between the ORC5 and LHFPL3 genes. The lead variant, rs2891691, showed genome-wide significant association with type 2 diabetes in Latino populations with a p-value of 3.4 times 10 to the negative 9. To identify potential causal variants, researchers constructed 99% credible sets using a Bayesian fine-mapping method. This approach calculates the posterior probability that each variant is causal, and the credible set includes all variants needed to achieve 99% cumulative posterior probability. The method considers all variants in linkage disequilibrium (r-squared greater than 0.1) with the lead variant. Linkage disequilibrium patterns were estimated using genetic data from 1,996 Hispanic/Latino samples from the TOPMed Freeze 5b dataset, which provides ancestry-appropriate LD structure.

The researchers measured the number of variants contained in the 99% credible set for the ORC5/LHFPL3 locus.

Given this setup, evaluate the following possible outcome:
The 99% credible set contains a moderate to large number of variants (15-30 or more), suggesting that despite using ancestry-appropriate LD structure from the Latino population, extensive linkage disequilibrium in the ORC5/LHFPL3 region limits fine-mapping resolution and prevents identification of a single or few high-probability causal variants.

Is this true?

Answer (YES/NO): NO